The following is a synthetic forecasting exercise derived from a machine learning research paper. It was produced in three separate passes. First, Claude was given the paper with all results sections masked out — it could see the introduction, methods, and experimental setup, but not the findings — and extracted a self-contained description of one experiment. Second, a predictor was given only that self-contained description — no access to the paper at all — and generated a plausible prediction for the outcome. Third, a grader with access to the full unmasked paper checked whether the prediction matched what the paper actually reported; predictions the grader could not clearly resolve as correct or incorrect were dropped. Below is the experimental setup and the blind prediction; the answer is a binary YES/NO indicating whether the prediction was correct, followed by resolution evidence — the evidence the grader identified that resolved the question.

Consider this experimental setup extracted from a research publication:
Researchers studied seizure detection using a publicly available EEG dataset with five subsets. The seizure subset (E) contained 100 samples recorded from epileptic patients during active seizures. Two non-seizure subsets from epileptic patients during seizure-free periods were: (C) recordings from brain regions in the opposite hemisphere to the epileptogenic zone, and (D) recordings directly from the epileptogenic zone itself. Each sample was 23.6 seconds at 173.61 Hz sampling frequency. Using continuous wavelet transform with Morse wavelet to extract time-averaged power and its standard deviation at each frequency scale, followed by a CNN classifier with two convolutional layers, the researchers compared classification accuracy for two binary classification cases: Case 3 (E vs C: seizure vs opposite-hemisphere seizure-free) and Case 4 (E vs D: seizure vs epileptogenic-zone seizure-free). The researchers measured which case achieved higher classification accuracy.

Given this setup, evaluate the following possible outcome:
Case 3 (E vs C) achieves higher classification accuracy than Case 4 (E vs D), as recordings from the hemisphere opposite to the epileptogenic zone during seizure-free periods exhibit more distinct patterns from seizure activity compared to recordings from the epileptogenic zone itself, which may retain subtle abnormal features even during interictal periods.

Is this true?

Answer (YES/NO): NO